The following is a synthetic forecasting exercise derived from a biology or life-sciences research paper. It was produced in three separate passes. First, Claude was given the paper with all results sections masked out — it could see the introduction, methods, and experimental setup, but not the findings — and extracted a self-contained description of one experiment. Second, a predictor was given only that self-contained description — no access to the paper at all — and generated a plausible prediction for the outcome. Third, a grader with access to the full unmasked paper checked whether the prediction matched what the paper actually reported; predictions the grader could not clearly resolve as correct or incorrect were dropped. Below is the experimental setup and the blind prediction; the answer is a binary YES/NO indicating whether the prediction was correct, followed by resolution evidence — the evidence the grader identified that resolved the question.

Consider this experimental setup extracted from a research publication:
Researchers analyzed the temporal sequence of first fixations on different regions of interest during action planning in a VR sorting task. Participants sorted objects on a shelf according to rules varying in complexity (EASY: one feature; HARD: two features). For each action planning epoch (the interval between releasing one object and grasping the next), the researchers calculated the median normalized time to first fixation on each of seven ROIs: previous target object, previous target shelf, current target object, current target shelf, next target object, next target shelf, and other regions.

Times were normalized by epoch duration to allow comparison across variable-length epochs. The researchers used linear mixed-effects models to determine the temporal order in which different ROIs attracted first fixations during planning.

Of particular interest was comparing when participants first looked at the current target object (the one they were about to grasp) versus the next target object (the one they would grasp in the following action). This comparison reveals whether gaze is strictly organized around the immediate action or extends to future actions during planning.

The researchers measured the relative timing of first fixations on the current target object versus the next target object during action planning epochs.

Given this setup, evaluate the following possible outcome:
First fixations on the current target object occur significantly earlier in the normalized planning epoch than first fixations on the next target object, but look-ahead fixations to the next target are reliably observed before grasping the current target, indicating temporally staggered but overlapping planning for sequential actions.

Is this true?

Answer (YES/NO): NO